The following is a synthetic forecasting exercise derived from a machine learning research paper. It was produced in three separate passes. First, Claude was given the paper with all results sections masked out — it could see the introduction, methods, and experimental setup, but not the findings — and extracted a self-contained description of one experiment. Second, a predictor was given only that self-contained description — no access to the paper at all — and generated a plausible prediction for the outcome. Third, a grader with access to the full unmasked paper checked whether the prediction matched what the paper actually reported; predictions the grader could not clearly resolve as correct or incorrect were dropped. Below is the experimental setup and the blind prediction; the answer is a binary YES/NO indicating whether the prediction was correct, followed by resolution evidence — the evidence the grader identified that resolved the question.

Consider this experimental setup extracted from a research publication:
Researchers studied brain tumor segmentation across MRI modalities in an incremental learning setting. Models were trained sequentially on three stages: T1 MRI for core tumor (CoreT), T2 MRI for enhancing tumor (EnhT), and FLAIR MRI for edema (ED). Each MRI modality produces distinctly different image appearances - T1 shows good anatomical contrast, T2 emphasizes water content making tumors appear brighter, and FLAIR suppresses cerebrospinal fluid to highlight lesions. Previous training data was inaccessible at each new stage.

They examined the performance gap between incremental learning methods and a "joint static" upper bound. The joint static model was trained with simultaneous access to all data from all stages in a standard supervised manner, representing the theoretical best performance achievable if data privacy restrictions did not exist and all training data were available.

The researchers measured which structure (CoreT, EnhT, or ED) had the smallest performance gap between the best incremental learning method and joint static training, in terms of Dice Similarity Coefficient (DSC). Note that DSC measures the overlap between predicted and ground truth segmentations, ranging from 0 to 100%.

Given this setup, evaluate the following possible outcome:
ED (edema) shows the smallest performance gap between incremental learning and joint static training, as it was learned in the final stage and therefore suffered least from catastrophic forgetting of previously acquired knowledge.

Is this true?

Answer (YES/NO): YES